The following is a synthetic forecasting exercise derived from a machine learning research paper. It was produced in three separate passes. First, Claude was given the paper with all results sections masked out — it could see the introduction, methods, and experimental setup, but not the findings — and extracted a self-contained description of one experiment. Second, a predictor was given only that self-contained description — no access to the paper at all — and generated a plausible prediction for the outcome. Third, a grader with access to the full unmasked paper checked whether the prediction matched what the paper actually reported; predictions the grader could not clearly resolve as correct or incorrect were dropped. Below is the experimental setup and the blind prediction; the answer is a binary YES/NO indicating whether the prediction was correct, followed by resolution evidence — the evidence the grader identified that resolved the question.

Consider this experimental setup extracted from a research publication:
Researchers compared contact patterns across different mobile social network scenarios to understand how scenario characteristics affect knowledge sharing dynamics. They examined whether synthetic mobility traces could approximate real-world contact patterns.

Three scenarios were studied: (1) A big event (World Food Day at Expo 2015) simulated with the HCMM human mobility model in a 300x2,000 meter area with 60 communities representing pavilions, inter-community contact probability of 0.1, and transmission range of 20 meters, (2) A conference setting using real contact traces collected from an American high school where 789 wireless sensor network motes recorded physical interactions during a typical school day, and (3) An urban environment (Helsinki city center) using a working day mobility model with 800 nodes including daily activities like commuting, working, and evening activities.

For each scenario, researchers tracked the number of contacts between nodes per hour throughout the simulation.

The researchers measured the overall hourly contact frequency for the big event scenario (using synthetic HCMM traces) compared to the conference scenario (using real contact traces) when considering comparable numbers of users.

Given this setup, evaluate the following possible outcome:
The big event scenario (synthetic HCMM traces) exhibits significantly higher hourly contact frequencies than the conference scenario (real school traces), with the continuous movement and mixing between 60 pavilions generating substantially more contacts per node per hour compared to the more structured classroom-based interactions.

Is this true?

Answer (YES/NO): NO